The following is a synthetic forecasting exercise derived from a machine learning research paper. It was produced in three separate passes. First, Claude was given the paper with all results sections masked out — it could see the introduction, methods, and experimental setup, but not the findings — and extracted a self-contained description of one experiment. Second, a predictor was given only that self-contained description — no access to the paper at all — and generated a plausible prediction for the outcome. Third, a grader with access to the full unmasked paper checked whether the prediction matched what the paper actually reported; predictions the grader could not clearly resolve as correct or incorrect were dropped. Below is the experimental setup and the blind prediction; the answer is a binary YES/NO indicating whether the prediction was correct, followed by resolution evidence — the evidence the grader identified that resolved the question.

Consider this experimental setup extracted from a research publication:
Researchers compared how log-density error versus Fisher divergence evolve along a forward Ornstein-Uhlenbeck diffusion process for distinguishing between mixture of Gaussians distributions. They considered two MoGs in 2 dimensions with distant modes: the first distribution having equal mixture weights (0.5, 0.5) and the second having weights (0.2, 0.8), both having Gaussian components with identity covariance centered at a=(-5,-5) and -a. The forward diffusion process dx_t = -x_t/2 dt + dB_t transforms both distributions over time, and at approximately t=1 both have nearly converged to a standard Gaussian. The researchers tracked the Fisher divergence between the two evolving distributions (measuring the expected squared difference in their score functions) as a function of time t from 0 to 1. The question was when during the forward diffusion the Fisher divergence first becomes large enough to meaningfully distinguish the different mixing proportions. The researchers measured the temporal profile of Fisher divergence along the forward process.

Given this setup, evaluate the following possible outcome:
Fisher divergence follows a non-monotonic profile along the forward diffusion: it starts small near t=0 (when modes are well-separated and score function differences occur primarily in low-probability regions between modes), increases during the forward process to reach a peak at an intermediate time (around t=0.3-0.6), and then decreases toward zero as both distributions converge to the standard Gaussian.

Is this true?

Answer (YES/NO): NO